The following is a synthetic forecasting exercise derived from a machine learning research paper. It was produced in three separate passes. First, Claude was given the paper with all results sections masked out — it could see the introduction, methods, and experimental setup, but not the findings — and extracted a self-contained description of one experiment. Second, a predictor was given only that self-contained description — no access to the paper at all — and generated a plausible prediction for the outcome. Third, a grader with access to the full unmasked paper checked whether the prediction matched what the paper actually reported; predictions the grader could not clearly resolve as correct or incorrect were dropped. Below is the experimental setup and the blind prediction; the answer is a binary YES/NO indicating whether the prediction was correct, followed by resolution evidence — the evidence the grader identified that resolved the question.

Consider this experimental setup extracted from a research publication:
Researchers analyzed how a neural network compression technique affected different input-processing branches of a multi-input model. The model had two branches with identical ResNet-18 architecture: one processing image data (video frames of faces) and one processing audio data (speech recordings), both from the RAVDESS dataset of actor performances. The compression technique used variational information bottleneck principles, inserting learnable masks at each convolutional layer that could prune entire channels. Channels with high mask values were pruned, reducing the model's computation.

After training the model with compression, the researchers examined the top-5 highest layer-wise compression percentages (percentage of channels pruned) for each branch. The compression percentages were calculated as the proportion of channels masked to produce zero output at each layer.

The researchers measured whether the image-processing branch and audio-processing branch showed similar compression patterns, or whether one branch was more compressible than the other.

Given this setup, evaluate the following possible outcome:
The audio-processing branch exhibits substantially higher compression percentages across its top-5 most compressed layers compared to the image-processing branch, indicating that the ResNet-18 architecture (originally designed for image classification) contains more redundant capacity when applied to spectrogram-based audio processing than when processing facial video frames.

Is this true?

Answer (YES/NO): NO